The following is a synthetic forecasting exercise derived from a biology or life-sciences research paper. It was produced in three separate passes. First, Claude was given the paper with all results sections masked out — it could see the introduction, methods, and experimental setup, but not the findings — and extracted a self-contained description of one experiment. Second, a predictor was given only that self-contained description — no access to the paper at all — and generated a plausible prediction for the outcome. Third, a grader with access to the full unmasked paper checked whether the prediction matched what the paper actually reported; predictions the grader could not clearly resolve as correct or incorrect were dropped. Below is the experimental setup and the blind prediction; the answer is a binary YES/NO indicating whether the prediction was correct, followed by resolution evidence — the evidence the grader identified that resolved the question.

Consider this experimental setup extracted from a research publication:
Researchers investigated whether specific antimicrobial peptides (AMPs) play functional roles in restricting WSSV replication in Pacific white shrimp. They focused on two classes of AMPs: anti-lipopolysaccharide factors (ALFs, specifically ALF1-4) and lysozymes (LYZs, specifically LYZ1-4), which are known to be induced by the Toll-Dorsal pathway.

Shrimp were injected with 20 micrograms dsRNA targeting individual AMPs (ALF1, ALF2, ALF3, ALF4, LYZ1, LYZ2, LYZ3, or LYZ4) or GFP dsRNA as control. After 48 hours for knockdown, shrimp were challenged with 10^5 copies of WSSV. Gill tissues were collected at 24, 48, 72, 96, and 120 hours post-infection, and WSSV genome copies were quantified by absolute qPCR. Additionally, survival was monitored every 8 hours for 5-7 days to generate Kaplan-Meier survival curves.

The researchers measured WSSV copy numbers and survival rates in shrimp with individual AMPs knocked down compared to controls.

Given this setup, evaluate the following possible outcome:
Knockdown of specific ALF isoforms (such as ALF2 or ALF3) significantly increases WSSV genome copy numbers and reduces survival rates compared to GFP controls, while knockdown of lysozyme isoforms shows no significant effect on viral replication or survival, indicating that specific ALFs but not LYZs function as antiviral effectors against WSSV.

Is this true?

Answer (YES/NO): NO